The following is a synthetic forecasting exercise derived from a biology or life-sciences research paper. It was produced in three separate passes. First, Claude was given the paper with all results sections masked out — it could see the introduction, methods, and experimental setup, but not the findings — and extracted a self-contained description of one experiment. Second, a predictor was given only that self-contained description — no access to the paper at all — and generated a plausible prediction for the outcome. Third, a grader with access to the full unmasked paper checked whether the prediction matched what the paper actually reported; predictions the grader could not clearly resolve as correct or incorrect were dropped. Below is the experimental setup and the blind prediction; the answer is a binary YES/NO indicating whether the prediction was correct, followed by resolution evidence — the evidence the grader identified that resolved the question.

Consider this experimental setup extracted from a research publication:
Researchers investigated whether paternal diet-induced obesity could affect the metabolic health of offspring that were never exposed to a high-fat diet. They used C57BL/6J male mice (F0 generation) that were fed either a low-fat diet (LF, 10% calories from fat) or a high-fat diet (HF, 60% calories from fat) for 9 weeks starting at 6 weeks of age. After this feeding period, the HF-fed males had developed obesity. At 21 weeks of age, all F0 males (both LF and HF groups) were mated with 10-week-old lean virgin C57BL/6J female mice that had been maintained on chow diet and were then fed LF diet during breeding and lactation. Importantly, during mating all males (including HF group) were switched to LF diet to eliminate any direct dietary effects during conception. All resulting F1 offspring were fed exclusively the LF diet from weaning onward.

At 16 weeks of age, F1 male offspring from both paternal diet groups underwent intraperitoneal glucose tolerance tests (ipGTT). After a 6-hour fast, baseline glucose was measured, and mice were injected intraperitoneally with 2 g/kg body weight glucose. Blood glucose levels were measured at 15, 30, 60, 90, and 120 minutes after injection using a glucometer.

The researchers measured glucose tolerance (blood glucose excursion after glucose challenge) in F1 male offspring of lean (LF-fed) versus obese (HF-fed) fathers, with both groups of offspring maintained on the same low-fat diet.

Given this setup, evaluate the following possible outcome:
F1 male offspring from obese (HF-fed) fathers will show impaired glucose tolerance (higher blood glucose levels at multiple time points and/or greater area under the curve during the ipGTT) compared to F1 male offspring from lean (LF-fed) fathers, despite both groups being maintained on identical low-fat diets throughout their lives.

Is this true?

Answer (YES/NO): YES